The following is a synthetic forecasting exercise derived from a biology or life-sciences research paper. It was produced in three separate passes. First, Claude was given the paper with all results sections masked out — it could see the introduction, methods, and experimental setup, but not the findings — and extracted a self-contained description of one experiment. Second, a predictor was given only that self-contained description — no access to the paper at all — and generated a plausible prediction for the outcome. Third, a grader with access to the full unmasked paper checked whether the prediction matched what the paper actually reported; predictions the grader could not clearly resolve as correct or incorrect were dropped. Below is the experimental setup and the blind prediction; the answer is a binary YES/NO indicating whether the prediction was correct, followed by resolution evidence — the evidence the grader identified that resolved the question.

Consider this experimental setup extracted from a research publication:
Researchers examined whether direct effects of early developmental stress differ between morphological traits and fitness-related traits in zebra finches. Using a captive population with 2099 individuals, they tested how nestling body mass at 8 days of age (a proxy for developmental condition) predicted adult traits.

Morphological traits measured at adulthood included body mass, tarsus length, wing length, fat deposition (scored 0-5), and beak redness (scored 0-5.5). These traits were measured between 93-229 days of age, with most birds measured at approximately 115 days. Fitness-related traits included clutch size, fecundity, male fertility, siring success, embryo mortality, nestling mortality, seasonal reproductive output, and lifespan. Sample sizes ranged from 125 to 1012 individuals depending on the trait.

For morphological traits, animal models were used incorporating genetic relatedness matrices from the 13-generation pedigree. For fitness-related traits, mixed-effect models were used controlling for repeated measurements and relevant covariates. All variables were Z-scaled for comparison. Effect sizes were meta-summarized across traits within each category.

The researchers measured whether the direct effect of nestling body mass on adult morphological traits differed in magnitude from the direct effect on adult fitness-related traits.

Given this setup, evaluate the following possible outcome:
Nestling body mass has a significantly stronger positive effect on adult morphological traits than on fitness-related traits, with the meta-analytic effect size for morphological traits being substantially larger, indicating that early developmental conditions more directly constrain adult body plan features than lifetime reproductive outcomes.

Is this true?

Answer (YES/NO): YES